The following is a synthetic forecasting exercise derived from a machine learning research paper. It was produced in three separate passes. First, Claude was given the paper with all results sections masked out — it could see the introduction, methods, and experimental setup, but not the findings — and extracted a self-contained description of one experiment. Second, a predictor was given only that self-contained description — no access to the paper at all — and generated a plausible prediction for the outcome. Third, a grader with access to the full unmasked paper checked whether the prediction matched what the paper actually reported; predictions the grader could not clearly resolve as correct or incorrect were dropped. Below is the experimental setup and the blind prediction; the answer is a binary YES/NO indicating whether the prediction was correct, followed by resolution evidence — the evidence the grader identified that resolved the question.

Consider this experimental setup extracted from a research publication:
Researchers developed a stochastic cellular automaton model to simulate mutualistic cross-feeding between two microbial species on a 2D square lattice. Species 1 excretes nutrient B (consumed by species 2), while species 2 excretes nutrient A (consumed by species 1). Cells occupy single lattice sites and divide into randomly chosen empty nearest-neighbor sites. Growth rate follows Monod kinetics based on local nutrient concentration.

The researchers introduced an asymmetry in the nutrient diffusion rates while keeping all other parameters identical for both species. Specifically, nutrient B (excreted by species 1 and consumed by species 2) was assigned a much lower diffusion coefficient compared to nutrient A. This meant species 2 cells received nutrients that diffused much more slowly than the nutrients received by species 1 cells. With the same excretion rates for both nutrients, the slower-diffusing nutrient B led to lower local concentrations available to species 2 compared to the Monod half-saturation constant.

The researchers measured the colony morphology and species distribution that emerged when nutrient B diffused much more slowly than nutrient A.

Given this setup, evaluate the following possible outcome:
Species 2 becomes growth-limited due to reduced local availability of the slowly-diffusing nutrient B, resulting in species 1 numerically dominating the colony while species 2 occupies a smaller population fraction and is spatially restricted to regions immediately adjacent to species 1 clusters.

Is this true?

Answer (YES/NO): NO